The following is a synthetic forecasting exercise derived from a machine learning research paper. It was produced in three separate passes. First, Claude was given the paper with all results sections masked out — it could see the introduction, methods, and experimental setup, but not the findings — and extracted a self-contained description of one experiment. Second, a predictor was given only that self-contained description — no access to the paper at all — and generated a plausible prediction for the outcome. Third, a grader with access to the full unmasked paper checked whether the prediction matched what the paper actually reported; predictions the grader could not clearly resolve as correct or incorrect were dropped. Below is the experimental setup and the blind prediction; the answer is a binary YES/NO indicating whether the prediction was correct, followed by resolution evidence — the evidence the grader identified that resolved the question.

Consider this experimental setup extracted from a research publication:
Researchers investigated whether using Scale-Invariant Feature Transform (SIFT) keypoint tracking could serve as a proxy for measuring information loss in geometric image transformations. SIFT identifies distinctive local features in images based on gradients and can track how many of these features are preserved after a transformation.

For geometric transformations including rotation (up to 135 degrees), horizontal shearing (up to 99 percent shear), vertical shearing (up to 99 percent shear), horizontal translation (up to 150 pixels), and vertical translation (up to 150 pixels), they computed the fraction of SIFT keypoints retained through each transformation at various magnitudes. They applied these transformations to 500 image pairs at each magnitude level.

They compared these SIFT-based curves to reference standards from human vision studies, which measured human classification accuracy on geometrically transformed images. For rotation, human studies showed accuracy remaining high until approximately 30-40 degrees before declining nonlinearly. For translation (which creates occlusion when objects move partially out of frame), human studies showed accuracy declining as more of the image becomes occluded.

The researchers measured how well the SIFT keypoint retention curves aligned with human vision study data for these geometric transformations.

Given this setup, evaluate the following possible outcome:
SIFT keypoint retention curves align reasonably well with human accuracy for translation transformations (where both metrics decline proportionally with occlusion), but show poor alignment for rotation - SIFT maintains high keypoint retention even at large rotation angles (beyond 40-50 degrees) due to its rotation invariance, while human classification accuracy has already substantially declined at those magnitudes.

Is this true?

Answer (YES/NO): NO